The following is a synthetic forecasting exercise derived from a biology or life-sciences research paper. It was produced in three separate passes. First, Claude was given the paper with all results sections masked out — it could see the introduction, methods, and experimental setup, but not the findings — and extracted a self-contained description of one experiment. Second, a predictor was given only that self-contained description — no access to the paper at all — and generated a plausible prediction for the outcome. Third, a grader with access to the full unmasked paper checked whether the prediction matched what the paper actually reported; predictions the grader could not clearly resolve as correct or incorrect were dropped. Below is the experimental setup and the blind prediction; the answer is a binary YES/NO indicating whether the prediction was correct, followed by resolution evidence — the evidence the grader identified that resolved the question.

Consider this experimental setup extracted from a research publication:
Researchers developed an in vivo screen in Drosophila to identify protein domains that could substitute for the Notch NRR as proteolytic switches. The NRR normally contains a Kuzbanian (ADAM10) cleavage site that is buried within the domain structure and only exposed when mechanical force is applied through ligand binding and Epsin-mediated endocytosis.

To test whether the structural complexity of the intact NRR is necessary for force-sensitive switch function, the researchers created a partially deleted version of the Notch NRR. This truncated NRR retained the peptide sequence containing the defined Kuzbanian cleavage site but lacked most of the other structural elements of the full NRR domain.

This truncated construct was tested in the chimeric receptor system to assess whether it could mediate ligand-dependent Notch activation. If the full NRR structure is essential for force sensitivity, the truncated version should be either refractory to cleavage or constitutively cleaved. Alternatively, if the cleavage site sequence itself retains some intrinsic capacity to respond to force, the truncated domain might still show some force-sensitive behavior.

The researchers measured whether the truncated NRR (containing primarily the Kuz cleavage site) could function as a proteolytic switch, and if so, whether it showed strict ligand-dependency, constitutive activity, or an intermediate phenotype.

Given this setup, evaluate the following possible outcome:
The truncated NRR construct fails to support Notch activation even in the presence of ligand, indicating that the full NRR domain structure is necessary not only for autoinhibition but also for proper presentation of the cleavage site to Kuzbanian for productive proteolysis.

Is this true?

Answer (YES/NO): NO